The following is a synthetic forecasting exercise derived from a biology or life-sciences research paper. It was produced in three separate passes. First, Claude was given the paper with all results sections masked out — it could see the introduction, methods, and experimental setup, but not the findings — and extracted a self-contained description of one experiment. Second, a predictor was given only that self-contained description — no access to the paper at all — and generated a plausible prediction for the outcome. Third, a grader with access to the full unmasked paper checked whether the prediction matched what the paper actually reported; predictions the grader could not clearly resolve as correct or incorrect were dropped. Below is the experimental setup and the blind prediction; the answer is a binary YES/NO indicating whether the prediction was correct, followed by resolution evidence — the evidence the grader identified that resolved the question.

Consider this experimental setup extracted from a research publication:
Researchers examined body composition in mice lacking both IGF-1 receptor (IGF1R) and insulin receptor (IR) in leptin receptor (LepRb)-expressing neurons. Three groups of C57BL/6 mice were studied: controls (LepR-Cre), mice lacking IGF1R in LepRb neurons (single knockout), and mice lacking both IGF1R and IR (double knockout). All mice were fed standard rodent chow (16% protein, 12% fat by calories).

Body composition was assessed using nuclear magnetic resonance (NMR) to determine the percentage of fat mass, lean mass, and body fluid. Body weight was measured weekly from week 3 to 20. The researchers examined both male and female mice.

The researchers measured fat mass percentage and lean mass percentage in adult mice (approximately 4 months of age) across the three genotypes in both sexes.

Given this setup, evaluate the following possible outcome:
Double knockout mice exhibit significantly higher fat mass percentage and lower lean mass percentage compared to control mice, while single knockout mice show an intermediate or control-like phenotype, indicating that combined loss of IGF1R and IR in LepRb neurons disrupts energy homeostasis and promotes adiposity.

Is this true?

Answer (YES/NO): YES